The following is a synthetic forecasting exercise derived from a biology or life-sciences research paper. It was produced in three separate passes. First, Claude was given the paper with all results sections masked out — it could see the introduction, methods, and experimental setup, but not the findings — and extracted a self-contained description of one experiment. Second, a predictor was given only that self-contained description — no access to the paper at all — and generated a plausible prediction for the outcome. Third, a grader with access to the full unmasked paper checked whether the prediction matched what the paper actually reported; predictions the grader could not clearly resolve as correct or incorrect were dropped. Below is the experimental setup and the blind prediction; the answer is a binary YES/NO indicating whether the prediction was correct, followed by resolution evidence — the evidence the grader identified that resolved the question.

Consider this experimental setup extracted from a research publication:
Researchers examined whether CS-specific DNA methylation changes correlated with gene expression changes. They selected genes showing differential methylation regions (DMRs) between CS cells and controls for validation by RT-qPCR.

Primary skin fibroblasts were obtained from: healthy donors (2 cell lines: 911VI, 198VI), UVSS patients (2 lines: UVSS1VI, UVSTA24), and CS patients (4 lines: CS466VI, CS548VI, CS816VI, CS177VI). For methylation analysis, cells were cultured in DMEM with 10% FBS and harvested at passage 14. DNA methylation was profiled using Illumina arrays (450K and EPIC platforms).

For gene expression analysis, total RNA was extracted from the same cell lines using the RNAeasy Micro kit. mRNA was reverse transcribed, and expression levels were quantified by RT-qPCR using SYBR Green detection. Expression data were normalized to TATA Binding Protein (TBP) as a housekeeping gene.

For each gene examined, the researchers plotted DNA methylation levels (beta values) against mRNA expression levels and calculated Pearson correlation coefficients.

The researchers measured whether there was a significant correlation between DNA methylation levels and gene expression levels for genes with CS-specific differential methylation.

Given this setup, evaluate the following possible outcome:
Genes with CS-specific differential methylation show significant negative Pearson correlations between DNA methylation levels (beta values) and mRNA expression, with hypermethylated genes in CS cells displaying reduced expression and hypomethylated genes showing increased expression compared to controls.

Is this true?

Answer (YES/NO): NO